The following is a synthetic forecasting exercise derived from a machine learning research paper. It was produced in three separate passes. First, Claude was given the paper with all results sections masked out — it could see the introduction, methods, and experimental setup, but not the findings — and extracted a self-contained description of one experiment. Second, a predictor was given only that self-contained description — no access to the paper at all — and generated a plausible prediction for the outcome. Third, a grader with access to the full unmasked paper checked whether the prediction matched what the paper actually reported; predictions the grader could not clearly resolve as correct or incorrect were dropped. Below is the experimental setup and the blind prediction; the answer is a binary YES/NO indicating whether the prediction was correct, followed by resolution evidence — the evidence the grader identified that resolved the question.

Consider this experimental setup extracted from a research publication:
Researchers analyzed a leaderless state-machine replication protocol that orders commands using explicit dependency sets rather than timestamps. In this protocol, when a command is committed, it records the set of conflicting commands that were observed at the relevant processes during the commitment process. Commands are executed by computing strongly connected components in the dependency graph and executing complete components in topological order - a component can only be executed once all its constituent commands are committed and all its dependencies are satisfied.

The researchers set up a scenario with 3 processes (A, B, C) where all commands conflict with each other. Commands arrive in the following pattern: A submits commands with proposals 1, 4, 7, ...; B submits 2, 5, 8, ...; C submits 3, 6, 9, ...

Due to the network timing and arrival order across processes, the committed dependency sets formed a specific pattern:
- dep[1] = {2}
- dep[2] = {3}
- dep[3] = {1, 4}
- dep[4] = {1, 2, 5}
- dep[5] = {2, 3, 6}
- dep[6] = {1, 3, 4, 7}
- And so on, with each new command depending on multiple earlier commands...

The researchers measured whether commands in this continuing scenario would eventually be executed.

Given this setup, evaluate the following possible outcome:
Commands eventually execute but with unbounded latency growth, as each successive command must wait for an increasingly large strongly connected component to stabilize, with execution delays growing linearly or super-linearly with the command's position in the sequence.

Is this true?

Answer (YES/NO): NO